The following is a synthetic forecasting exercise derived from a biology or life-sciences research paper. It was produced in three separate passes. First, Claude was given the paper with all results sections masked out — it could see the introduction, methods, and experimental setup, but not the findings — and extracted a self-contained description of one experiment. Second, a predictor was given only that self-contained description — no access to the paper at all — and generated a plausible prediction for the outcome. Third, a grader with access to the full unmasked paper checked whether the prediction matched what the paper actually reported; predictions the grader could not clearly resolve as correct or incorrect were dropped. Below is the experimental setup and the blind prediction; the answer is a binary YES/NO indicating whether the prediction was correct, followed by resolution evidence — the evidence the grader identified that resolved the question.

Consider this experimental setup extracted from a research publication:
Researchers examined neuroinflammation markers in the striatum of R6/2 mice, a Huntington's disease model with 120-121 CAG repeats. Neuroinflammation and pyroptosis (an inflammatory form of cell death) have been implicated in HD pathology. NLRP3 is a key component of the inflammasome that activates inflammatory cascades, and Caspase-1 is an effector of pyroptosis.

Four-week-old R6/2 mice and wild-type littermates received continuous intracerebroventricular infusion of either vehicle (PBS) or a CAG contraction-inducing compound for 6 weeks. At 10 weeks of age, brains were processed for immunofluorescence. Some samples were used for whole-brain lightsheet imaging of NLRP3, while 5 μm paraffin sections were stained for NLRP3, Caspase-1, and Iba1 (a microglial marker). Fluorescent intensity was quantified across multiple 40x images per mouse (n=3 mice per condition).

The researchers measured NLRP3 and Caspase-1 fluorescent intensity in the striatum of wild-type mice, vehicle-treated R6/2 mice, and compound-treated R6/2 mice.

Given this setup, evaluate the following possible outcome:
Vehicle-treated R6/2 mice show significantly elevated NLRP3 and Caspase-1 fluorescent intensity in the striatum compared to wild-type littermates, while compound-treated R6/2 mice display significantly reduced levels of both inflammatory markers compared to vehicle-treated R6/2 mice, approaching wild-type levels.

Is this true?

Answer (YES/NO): NO